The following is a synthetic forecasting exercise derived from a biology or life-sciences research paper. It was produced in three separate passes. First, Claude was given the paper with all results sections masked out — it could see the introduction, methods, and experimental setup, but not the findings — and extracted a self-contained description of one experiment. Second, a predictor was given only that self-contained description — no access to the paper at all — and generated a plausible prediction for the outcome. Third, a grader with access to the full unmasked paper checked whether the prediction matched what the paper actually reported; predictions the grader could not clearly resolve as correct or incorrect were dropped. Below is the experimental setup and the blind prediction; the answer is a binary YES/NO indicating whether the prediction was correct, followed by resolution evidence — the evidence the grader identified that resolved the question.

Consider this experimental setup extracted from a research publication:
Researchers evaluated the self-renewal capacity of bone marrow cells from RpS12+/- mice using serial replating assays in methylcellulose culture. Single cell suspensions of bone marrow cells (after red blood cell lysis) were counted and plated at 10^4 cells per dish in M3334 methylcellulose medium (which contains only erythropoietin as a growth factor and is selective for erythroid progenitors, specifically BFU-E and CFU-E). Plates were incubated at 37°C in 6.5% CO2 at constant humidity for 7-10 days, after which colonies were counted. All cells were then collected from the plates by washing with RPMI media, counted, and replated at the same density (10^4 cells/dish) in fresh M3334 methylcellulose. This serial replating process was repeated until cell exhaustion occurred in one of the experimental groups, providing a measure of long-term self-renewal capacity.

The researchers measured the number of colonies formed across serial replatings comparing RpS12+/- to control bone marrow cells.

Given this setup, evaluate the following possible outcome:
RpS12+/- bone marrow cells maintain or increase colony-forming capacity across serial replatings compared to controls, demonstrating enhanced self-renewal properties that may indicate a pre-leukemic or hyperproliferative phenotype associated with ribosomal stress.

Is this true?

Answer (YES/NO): NO